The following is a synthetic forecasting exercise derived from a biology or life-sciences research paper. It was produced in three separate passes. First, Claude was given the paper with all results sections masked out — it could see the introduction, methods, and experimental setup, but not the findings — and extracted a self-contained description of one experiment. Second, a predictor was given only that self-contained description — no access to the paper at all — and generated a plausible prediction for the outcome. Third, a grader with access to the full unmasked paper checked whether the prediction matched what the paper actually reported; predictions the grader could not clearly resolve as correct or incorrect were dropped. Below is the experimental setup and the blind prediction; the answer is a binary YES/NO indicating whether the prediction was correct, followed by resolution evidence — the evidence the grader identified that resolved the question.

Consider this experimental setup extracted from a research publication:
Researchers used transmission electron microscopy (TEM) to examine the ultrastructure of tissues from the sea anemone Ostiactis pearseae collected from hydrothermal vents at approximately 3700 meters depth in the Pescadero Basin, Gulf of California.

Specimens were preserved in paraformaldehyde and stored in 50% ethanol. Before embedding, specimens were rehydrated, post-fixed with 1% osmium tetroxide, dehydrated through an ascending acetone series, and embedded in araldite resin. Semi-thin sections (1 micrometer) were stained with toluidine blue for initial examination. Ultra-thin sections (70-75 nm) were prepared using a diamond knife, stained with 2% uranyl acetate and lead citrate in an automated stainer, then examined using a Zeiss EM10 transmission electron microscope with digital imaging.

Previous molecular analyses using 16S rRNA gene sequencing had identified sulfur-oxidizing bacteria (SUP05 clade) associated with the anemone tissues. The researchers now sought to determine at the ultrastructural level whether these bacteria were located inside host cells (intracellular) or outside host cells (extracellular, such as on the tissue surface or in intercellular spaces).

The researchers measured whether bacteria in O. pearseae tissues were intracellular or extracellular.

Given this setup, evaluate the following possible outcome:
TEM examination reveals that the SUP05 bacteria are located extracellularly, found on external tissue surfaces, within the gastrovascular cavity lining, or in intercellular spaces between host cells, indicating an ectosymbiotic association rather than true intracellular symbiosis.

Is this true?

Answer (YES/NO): NO